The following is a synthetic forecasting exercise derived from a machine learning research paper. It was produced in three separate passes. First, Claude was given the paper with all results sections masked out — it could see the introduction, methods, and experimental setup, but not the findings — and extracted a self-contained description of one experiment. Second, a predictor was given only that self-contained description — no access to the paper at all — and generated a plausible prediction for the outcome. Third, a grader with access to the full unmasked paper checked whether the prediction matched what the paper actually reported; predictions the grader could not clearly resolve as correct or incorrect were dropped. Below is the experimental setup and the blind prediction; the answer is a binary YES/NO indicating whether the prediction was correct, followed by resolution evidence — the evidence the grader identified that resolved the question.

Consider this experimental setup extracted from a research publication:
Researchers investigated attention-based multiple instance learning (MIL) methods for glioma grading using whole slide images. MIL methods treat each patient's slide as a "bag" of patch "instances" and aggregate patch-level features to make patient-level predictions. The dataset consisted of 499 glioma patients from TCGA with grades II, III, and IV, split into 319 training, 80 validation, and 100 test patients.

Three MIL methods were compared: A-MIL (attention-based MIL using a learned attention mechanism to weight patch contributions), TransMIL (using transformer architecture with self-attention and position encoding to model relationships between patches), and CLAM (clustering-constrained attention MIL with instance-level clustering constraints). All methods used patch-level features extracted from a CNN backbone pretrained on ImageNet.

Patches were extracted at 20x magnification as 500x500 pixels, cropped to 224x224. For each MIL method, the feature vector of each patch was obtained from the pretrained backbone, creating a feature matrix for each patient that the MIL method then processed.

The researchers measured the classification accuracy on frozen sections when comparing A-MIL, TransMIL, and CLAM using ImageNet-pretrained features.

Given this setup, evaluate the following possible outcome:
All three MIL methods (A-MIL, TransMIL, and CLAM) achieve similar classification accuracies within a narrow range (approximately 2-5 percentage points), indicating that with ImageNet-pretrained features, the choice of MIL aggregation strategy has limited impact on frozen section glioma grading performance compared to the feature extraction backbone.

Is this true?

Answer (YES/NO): YES